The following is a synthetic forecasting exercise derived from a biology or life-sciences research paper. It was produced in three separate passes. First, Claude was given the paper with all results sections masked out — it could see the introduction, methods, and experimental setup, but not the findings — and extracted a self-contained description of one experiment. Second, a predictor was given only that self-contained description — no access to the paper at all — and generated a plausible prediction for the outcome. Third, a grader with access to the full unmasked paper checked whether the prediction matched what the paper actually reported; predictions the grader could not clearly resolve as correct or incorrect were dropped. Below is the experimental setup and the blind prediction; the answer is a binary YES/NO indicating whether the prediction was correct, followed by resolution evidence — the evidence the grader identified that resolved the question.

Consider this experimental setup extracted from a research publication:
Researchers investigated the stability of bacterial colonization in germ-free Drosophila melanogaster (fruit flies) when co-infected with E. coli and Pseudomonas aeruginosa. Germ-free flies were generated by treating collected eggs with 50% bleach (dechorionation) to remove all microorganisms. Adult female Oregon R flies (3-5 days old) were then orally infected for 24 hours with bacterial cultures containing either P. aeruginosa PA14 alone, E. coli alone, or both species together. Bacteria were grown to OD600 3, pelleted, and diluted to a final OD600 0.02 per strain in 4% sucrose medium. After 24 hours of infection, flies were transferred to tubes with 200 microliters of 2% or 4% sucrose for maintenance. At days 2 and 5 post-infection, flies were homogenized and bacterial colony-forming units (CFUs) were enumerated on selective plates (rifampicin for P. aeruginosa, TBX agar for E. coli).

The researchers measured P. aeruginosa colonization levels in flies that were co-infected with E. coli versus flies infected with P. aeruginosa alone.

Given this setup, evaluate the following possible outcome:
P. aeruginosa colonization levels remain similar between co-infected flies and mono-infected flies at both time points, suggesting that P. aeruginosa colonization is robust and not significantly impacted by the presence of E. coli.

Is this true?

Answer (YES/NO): NO